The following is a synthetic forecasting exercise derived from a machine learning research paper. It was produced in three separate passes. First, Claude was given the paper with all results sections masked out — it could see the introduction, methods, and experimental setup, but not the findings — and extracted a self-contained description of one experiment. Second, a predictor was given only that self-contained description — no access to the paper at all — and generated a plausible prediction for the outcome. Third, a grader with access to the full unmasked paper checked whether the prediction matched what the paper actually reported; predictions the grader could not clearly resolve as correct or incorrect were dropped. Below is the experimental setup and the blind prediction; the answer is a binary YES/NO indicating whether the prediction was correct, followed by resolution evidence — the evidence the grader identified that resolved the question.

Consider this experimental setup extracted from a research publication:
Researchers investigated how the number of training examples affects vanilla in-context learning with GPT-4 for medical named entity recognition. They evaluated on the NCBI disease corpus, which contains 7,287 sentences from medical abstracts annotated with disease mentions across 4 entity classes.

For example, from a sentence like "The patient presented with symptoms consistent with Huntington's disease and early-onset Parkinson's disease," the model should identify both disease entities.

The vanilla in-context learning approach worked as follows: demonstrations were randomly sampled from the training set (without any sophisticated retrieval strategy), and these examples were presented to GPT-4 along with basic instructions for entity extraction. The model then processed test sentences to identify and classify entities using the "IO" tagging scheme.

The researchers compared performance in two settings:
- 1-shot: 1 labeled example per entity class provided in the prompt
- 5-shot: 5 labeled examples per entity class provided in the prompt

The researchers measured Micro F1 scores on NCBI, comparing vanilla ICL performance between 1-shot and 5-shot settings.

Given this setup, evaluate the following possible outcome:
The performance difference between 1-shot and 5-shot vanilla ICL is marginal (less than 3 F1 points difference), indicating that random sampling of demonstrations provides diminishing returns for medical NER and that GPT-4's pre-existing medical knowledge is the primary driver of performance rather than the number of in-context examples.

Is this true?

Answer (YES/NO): YES